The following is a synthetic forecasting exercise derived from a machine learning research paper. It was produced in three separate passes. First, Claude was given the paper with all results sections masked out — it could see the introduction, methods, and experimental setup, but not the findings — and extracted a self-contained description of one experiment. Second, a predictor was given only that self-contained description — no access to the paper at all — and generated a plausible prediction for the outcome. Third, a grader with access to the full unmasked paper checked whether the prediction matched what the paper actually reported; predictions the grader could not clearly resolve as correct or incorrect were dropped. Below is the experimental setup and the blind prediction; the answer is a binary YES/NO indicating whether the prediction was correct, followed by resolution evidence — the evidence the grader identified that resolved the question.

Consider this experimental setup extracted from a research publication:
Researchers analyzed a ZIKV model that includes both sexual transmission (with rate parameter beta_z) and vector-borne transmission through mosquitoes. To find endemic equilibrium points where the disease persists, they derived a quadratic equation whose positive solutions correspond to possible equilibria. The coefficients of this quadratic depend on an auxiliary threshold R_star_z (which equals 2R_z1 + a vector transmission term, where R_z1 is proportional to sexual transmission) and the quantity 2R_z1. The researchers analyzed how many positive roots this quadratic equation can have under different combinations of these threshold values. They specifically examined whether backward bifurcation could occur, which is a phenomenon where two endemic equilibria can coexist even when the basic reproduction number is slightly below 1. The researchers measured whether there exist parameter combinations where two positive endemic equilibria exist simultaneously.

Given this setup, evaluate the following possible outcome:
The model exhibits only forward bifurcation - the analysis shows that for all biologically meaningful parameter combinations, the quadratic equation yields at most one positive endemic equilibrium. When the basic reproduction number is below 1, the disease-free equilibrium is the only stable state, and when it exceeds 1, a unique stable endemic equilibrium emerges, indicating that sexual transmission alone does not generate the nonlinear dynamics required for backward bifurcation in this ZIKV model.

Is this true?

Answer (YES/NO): YES